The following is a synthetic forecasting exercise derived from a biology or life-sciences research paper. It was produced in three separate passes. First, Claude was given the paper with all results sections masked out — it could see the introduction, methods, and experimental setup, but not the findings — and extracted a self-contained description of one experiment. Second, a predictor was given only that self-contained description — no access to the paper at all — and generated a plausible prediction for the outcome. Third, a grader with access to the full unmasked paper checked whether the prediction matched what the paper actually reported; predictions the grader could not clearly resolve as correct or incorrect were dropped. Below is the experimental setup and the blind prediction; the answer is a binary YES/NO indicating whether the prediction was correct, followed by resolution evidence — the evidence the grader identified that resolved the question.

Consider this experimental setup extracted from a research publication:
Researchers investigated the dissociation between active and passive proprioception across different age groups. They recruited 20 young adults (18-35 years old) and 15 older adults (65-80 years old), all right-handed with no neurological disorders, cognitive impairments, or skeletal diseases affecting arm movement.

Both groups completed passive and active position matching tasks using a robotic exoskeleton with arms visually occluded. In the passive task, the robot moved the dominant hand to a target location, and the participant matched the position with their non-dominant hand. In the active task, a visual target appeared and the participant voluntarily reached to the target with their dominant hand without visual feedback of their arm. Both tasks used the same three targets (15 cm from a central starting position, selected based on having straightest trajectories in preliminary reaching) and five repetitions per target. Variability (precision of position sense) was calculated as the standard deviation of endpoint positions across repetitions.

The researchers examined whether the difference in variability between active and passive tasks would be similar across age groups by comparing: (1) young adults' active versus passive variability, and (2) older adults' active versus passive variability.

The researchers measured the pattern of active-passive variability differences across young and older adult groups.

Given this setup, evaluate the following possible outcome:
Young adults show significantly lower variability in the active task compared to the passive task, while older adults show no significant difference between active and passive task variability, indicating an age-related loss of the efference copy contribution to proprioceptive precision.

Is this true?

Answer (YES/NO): NO